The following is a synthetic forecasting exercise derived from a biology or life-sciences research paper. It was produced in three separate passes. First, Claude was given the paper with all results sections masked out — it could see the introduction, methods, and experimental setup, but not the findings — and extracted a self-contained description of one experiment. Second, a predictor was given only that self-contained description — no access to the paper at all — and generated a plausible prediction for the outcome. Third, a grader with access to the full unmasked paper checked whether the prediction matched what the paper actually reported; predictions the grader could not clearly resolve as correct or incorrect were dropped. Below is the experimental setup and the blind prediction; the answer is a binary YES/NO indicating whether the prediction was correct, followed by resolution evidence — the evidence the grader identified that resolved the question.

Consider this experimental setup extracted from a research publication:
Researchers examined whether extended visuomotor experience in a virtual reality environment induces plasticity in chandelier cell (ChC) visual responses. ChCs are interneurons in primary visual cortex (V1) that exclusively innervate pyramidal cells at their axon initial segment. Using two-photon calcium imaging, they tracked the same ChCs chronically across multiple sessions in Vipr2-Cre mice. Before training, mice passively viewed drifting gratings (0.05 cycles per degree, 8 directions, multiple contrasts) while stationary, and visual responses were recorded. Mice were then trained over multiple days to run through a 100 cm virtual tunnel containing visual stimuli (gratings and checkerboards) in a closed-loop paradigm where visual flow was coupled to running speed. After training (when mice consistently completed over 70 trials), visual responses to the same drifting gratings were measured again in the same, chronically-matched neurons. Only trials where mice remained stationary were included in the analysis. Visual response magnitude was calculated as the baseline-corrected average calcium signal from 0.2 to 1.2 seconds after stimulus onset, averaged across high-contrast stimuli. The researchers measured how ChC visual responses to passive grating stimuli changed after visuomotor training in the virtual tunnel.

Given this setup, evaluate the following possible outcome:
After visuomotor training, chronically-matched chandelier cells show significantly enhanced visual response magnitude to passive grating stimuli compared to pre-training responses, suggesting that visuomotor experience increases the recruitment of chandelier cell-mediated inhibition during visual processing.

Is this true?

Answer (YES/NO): NO